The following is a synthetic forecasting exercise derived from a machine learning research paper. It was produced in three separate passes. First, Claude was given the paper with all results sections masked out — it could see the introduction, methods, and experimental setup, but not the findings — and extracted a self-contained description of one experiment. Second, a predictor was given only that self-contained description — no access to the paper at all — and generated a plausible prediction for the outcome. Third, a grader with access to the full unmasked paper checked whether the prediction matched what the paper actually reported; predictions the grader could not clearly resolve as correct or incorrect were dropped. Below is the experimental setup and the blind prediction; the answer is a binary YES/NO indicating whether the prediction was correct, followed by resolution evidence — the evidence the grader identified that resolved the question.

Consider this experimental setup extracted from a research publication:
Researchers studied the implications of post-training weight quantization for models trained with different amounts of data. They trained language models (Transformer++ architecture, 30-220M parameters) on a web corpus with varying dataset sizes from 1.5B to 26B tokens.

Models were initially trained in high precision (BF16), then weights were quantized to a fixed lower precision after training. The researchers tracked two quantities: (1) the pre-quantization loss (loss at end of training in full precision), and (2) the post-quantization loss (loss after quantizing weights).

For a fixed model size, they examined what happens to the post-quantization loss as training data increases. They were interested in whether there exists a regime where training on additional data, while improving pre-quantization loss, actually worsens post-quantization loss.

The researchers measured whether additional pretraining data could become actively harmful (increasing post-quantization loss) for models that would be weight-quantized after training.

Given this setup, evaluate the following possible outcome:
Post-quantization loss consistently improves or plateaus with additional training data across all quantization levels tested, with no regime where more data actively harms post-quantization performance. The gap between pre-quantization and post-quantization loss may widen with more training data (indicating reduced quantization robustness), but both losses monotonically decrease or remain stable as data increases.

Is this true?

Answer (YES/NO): NO